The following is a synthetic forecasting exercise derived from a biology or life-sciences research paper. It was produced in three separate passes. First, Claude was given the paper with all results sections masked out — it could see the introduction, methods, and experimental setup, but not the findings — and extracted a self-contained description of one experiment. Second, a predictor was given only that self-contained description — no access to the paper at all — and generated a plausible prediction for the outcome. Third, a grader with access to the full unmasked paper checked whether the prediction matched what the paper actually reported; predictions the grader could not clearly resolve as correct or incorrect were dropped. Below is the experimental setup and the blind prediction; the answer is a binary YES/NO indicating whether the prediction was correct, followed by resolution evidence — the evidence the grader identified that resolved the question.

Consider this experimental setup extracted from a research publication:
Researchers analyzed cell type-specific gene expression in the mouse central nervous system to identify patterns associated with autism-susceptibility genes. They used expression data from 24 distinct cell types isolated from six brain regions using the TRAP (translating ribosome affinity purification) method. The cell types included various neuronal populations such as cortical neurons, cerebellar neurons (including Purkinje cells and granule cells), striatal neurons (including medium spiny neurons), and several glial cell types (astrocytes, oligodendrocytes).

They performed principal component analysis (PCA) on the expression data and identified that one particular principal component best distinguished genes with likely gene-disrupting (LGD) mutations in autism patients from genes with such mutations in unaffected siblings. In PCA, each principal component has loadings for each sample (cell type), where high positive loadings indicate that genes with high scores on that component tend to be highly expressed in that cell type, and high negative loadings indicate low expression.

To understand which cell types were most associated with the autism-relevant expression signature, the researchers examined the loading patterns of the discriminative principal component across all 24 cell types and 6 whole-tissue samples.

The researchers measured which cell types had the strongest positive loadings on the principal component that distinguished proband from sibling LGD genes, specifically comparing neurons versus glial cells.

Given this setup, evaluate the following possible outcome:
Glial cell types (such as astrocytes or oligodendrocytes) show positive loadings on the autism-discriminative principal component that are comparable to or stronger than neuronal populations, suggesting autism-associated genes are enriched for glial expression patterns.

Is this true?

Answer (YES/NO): NO